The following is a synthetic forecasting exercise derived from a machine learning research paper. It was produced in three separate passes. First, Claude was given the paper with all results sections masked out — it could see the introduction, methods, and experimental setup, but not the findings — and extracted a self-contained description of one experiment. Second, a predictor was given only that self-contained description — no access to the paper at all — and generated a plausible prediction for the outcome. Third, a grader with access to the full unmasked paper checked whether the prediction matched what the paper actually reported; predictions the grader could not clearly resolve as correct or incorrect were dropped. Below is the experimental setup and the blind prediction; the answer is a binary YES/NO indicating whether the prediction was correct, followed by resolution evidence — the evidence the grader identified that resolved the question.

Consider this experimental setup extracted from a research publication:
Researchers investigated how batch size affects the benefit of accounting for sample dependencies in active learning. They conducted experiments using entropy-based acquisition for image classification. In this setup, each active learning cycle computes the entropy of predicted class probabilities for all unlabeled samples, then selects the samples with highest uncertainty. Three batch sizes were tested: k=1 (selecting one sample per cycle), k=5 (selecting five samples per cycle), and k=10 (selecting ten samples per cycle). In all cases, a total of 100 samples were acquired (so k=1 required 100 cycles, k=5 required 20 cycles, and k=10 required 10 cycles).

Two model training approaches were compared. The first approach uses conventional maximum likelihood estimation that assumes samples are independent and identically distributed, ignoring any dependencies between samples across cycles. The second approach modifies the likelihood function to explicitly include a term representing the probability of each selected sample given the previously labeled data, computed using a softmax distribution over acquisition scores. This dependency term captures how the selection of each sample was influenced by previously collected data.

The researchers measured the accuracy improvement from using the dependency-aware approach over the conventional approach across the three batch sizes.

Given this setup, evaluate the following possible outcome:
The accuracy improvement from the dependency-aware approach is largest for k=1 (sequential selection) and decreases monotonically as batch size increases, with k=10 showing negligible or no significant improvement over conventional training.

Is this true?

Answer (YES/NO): NO